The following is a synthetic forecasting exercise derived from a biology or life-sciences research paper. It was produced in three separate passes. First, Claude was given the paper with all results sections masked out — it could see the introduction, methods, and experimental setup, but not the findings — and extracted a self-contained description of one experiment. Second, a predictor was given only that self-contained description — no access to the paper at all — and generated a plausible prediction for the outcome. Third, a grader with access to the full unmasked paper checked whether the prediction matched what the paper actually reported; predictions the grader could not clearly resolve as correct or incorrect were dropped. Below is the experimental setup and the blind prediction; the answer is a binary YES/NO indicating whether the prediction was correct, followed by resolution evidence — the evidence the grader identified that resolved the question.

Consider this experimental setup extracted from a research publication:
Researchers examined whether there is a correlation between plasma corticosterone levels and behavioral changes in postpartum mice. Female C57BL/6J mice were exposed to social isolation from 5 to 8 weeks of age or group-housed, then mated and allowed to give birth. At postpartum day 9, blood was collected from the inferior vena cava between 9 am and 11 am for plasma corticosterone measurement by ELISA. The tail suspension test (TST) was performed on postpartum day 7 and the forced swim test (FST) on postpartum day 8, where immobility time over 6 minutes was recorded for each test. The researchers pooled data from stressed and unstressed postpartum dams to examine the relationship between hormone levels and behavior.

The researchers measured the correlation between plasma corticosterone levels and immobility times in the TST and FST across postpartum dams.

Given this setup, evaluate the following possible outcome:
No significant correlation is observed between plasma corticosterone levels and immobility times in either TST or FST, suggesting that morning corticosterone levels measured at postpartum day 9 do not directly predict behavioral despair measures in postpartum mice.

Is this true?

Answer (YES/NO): NO